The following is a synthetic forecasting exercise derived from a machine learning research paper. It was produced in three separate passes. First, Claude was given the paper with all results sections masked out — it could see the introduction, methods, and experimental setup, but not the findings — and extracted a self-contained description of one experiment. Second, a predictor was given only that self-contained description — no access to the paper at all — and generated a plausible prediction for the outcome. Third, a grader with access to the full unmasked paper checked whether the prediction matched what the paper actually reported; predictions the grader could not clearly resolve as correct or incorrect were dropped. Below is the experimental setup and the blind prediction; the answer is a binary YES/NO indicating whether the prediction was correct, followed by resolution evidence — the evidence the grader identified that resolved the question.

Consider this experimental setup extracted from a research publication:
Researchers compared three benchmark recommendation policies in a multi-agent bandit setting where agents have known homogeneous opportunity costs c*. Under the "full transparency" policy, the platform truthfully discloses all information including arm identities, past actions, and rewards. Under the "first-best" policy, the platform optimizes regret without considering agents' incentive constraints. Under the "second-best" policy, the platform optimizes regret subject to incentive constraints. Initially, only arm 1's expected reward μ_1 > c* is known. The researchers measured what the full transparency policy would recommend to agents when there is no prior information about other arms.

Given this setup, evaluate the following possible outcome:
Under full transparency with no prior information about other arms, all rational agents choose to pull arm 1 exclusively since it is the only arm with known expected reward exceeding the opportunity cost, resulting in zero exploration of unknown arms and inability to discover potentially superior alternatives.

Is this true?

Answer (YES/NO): YES